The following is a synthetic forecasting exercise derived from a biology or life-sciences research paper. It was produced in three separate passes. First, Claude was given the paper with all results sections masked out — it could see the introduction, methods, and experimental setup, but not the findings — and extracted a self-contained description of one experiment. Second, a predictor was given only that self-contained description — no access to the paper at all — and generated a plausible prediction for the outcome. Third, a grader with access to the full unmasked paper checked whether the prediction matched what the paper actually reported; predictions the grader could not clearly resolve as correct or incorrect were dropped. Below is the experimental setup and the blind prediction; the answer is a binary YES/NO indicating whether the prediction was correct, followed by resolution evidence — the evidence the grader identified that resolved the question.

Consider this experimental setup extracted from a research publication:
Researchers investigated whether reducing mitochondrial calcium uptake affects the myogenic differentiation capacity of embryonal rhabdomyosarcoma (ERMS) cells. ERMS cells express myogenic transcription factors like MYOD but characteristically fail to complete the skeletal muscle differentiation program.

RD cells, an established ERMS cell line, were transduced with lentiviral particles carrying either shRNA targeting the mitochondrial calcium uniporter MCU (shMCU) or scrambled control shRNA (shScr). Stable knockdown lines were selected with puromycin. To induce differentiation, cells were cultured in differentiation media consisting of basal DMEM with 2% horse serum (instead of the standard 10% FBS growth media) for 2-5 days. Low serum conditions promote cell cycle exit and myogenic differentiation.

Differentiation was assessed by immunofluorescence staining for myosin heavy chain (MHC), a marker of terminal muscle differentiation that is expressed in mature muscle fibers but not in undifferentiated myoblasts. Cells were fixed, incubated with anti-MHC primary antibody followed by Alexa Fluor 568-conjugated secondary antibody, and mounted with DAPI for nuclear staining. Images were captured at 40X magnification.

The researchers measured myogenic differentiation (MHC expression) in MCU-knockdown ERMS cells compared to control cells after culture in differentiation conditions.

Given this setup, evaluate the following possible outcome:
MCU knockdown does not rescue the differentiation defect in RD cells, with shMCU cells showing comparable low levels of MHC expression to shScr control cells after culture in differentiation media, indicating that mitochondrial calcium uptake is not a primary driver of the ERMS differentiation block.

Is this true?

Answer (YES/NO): NO